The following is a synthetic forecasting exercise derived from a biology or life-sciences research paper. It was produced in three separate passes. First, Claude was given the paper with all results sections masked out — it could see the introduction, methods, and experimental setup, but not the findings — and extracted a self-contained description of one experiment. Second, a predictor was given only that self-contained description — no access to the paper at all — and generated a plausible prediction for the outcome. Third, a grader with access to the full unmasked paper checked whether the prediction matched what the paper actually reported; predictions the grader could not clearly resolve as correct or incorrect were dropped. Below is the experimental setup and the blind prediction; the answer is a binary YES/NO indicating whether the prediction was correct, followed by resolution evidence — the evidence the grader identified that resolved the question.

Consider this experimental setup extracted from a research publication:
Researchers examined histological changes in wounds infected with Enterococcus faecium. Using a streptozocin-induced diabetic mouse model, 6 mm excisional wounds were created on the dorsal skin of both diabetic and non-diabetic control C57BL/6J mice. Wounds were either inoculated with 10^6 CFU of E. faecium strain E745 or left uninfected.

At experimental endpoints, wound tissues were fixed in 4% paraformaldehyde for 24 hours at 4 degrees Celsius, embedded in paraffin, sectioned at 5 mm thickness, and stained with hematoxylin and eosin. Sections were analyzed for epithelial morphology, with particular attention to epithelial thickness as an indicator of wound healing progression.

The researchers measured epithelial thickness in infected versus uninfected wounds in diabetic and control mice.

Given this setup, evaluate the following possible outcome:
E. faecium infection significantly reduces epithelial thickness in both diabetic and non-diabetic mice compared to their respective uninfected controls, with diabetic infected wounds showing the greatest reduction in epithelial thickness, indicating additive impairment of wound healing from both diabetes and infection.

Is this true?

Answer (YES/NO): NO